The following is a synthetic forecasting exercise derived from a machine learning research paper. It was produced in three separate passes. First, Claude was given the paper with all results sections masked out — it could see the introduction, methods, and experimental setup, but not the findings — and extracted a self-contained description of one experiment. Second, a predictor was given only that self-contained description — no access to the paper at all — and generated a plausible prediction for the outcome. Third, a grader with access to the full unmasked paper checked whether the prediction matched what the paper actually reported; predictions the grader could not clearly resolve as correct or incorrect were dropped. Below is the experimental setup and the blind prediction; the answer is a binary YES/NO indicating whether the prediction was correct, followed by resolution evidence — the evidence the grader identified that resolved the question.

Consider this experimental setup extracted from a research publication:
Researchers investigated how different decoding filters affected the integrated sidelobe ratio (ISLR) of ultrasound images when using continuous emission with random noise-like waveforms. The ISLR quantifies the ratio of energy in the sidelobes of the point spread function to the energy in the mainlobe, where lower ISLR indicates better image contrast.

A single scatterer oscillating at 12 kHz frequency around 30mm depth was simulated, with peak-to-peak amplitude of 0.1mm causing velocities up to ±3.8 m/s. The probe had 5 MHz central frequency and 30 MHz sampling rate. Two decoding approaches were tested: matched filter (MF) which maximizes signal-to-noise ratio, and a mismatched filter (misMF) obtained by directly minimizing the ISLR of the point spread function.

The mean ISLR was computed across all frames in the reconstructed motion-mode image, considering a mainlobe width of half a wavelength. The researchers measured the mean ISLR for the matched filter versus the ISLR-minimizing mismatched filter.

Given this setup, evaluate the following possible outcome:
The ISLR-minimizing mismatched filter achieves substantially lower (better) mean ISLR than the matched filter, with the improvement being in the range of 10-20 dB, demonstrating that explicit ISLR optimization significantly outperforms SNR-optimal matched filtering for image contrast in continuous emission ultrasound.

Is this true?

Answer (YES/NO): NO